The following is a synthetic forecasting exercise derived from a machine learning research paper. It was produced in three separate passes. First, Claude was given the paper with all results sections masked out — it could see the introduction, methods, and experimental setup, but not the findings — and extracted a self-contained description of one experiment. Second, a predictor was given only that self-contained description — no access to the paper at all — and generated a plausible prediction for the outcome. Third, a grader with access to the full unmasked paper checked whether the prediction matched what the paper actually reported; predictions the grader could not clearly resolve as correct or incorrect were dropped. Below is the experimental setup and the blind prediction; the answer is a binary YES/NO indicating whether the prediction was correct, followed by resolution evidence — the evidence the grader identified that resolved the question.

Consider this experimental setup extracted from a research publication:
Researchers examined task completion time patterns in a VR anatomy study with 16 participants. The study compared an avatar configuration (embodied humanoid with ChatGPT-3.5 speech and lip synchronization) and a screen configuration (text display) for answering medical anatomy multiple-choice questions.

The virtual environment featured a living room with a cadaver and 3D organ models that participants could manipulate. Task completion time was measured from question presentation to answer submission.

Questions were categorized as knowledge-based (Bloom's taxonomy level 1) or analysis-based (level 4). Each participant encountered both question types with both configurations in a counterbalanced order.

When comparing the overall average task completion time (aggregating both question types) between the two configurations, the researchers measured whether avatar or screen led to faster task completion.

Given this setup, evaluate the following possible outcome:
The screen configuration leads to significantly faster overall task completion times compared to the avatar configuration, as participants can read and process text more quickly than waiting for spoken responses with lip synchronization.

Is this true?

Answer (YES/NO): NO